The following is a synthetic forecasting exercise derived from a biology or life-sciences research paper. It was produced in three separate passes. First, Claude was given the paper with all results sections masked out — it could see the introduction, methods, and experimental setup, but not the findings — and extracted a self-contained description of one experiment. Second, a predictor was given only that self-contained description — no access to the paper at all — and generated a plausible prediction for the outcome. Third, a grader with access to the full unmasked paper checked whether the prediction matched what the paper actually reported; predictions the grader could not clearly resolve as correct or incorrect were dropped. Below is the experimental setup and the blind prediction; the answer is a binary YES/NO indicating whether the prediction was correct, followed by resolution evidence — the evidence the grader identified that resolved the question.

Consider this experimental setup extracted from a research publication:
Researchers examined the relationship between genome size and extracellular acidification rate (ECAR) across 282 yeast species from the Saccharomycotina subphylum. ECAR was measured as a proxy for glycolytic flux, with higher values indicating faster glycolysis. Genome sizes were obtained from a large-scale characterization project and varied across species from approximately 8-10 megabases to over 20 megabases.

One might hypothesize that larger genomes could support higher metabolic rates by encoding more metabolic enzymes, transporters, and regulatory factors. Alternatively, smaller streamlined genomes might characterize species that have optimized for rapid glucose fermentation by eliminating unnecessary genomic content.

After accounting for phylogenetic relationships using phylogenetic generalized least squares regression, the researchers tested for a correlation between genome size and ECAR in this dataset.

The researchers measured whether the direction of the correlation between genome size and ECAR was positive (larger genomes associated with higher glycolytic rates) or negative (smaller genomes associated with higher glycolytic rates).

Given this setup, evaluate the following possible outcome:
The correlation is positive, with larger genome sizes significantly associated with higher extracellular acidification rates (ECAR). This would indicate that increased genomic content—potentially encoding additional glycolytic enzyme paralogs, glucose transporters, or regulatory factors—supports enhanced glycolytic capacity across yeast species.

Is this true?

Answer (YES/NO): NO